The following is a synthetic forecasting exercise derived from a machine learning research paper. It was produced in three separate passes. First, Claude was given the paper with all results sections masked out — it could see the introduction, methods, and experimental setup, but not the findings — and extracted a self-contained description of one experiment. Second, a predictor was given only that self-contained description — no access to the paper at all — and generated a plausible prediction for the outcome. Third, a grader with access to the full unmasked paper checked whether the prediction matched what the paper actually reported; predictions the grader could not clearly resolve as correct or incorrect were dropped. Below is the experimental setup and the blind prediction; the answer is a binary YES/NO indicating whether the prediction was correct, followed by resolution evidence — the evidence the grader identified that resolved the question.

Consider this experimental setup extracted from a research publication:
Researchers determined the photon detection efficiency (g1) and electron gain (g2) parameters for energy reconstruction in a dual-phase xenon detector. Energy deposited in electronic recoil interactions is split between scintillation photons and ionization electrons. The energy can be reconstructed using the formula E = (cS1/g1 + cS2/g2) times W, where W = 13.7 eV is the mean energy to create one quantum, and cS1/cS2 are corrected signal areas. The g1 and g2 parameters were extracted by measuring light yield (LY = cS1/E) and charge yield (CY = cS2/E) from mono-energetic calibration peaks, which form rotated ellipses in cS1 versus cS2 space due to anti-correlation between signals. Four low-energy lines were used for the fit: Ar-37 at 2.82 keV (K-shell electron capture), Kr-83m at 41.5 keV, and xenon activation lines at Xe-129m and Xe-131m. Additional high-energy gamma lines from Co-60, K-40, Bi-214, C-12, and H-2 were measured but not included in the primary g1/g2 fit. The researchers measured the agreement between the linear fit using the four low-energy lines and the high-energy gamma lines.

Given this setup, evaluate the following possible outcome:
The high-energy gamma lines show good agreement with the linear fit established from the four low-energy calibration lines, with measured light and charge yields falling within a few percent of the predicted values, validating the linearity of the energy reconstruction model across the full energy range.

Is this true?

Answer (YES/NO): YES